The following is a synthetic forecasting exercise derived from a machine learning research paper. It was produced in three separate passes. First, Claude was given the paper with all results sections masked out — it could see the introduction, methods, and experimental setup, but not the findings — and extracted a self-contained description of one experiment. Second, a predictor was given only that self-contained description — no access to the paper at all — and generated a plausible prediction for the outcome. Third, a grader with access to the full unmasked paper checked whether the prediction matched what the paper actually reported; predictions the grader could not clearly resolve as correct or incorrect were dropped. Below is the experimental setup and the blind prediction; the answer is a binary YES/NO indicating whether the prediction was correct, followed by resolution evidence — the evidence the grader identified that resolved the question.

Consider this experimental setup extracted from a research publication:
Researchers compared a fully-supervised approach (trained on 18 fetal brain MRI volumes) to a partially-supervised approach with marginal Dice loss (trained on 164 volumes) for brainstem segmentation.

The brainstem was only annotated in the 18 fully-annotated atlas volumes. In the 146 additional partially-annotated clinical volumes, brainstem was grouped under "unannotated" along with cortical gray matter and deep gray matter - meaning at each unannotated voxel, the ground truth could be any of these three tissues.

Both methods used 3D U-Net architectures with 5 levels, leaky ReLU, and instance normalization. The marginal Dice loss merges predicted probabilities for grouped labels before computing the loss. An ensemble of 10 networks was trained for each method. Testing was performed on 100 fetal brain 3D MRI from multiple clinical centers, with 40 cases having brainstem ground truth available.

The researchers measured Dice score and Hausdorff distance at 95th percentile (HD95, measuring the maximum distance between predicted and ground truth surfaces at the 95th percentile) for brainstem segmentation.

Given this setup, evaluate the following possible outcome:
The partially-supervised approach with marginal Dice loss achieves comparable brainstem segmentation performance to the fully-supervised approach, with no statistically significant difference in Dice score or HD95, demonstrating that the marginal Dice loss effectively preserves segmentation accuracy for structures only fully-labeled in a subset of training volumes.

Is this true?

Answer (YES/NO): NO